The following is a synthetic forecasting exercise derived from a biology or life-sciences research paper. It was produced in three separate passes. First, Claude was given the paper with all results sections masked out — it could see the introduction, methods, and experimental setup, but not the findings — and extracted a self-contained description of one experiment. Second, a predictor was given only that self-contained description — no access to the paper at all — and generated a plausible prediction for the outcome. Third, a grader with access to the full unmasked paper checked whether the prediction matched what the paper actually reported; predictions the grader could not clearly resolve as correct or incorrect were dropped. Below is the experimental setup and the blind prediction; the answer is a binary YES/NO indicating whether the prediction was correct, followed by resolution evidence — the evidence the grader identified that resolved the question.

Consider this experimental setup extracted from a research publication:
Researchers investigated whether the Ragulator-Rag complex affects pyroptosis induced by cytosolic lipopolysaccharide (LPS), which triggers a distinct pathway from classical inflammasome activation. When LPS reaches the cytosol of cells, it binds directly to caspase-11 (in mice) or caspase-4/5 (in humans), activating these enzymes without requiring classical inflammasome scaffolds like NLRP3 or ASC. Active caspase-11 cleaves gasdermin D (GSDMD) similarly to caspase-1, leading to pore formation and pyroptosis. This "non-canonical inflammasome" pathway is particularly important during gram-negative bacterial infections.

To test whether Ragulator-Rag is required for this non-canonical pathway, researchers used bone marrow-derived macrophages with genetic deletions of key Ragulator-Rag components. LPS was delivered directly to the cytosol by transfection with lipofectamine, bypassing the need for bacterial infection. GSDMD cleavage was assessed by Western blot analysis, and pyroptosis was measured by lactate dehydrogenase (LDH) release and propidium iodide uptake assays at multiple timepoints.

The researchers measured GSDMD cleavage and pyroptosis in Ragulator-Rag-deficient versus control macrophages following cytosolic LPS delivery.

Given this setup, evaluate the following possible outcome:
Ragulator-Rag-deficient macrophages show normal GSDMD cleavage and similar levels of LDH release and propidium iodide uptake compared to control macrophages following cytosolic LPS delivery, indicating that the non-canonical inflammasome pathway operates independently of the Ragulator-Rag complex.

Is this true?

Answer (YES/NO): NO